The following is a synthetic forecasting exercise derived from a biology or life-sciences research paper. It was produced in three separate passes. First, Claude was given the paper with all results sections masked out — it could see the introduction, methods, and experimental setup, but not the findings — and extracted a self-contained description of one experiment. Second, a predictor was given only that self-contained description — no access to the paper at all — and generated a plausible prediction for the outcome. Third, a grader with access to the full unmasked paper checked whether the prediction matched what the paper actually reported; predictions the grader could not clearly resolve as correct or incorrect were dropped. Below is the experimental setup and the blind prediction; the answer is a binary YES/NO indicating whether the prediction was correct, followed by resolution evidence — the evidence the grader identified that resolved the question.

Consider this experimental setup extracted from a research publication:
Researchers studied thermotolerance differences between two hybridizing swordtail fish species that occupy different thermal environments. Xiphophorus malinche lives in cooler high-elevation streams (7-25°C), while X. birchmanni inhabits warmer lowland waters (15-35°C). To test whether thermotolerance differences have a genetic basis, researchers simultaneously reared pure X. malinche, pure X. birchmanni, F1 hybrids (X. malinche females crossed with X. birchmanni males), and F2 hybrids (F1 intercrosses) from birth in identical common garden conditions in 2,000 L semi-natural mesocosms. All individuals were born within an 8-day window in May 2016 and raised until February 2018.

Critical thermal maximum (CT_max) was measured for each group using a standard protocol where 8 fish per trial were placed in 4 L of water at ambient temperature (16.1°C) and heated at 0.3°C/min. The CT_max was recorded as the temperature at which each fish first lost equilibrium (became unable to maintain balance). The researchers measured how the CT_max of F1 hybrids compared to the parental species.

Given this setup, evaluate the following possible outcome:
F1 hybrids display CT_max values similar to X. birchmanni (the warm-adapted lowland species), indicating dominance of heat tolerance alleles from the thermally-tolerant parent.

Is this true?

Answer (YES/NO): NO